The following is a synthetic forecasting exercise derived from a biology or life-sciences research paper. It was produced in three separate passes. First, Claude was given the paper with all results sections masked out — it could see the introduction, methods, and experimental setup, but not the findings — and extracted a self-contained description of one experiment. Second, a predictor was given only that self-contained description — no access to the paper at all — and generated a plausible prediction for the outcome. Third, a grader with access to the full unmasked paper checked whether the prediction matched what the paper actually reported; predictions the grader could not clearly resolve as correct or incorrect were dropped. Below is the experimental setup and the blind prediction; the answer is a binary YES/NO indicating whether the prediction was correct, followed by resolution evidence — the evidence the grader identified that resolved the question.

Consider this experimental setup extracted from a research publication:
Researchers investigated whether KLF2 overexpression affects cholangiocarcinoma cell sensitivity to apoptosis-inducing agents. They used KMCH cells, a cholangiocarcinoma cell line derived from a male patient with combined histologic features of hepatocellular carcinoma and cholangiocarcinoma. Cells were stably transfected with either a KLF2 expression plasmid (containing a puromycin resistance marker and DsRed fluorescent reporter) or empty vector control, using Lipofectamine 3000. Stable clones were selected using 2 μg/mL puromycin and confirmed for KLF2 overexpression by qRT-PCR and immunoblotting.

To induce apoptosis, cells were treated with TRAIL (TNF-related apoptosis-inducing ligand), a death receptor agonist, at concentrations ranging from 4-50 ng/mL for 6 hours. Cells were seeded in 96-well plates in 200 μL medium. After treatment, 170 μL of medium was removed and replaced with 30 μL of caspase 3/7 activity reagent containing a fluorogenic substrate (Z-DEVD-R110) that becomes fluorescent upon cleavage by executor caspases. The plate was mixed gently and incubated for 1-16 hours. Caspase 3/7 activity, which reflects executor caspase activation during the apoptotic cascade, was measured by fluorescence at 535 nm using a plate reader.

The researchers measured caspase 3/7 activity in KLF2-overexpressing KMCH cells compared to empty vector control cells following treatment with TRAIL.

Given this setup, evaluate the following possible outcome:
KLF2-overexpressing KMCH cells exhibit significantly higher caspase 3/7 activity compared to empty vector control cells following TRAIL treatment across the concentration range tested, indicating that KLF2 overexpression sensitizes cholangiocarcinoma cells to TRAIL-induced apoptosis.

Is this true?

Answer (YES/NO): NO